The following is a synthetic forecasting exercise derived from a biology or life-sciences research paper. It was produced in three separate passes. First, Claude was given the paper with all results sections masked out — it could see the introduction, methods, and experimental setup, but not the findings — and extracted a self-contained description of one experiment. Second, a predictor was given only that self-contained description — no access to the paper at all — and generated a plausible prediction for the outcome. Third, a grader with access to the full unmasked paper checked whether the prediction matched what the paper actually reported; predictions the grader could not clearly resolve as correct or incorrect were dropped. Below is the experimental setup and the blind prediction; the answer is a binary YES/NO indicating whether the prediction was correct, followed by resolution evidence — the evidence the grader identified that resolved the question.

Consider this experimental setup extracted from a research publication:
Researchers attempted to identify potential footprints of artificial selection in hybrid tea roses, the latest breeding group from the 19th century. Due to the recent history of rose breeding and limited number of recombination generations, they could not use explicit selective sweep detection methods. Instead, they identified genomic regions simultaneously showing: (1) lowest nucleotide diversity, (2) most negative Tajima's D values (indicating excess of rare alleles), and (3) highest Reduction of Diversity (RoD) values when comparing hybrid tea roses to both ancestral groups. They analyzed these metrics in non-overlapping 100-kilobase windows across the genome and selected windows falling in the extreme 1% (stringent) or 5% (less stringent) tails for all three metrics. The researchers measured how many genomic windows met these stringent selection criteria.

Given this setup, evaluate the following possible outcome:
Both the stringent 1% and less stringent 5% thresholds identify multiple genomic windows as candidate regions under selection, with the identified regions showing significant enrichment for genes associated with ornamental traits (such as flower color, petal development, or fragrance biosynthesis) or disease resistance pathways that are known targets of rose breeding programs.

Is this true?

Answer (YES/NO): NO